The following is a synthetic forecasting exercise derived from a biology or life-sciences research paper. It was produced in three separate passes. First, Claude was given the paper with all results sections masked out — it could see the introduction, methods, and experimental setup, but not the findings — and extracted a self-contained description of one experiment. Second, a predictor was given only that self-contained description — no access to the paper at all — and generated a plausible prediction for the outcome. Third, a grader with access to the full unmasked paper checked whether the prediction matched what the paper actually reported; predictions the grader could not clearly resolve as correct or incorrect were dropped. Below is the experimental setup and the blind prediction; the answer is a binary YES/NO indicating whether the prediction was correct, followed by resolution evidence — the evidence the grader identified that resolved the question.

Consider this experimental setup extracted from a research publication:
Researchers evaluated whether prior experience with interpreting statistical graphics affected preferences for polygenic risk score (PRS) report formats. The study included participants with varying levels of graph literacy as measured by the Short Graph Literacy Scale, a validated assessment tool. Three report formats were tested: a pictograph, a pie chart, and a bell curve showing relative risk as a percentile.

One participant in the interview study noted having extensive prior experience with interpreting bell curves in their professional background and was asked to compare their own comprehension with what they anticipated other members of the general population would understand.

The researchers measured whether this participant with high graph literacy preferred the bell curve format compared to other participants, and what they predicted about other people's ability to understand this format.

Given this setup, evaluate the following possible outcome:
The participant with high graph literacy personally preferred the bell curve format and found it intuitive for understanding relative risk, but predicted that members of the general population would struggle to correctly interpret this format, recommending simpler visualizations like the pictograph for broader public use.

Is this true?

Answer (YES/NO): NO